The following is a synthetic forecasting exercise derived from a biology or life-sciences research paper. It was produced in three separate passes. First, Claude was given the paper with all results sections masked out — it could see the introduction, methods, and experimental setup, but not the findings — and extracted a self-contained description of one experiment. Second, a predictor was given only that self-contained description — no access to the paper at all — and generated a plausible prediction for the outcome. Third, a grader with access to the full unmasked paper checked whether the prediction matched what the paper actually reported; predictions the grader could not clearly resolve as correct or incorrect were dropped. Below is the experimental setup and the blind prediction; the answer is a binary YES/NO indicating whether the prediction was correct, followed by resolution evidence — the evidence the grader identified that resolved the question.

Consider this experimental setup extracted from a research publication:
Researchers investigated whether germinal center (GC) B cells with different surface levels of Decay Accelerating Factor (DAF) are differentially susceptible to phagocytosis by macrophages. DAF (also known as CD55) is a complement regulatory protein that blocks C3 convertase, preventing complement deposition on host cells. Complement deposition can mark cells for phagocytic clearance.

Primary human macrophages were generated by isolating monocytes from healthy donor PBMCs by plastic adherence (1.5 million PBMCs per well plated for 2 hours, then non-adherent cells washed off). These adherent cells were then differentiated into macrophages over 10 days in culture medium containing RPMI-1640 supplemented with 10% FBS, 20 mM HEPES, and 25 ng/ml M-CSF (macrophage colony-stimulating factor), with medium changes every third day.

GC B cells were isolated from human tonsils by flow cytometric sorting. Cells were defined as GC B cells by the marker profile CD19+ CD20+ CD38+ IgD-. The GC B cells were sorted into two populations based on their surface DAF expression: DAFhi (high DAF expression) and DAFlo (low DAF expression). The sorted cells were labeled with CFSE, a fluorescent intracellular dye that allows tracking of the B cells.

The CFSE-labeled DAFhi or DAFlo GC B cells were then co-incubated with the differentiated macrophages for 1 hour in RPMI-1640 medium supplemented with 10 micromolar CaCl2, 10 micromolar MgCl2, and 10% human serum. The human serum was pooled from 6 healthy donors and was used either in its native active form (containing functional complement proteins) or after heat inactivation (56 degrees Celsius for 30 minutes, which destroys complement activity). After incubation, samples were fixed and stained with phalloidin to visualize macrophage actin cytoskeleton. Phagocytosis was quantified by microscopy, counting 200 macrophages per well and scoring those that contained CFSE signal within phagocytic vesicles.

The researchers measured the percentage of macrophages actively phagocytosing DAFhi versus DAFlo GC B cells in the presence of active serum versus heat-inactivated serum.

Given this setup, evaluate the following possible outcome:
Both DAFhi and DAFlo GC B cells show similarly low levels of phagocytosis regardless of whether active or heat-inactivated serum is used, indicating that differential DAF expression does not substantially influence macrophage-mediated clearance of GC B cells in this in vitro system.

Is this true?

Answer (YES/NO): NO